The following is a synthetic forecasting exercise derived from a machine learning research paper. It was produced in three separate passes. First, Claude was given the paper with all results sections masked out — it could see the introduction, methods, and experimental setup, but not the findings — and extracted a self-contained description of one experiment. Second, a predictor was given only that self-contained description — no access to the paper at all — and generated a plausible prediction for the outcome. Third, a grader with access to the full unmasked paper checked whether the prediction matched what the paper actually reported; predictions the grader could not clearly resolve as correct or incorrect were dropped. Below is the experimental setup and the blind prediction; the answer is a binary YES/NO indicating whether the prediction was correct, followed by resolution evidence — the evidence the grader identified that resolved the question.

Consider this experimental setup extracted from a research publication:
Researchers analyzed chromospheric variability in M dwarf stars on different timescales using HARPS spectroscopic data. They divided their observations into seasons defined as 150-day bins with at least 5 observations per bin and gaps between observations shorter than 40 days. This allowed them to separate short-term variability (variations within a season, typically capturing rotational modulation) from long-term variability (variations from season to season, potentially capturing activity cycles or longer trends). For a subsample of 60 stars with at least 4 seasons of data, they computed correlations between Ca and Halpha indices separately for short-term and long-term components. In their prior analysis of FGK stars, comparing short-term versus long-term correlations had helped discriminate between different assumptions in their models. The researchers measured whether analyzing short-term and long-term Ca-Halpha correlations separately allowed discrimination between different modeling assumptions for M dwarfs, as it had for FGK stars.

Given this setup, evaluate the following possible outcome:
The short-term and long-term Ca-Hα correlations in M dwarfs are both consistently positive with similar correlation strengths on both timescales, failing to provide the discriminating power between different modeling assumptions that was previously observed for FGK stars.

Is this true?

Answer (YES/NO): NO